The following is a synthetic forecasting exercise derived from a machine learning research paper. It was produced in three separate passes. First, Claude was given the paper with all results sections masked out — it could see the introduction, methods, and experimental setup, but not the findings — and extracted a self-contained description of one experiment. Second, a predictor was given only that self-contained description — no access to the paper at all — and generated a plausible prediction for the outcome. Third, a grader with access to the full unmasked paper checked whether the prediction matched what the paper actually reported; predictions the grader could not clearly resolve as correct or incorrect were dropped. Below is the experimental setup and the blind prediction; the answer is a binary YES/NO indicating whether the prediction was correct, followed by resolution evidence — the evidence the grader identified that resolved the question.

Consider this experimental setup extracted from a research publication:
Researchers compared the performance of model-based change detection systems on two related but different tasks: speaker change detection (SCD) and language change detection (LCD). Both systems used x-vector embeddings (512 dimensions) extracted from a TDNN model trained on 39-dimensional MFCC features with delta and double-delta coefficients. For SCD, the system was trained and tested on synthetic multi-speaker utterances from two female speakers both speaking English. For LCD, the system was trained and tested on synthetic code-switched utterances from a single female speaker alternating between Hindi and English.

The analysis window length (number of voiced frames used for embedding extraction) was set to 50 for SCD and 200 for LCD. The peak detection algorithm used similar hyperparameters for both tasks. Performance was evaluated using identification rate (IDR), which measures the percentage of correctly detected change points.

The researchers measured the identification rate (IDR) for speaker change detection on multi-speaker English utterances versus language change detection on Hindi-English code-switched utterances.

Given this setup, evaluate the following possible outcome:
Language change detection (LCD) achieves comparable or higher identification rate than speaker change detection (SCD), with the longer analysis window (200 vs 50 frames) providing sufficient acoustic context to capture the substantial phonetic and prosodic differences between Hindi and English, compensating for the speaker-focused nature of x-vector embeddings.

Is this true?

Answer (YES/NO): NO